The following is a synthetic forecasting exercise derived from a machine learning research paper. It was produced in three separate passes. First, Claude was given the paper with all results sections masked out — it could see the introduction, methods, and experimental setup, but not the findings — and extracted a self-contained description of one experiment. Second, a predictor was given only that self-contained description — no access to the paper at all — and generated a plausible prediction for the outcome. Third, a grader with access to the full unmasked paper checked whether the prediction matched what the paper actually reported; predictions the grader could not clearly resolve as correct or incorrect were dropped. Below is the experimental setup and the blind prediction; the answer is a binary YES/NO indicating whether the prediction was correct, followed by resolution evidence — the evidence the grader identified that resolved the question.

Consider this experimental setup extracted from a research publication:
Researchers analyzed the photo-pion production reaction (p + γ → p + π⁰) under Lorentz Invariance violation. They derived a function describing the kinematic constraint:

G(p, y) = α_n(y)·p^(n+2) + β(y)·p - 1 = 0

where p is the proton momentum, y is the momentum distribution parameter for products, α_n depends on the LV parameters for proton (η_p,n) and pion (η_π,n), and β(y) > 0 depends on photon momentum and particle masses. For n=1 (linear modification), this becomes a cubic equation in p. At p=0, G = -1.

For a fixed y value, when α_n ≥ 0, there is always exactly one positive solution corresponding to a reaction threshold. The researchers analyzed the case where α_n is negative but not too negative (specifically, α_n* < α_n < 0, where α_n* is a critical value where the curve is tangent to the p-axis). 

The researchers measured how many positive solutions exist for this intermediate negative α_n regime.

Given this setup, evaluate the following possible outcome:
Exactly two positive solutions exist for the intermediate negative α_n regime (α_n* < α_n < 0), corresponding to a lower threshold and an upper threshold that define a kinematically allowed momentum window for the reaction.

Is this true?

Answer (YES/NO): YES